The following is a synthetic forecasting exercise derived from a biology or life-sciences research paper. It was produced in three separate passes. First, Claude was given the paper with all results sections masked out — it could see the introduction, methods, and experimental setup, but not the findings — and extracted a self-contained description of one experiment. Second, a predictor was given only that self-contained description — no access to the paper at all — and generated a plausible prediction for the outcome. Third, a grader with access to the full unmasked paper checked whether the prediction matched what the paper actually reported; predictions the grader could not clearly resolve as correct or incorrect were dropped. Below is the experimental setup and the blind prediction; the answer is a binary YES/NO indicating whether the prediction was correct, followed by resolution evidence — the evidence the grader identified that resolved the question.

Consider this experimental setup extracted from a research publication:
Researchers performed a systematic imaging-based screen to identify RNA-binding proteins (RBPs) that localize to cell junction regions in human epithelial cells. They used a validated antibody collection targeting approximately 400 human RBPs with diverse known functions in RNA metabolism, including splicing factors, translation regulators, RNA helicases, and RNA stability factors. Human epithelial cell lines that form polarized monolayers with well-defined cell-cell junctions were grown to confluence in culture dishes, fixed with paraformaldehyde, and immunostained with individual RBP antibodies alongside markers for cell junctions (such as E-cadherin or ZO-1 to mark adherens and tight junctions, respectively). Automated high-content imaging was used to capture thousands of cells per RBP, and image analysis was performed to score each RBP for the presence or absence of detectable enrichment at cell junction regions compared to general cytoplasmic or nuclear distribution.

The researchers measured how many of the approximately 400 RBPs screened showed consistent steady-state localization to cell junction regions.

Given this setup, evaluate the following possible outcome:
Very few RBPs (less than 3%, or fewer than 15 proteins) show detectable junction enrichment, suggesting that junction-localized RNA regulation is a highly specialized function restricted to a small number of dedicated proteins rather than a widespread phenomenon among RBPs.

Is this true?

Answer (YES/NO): NO